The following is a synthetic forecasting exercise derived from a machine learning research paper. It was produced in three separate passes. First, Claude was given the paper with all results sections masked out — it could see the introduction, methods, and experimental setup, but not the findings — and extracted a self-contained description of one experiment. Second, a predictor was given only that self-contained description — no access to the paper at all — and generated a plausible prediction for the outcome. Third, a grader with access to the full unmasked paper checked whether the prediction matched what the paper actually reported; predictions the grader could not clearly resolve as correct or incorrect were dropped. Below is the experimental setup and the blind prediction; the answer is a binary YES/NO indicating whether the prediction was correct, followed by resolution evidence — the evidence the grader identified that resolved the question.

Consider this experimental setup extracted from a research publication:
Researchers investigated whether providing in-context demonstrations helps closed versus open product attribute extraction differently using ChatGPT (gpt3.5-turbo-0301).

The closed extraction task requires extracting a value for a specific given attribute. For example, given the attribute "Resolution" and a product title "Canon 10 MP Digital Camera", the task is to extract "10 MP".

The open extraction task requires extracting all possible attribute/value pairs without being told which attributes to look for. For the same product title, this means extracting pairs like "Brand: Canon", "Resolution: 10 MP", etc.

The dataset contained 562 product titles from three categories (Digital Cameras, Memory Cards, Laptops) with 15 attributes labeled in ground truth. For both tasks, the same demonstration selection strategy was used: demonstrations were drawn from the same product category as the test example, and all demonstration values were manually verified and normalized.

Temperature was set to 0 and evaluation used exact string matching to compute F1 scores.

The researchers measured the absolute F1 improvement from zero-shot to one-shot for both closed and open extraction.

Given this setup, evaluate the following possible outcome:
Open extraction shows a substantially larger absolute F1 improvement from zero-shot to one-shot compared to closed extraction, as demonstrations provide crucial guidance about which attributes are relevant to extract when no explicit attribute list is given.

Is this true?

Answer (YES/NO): YES